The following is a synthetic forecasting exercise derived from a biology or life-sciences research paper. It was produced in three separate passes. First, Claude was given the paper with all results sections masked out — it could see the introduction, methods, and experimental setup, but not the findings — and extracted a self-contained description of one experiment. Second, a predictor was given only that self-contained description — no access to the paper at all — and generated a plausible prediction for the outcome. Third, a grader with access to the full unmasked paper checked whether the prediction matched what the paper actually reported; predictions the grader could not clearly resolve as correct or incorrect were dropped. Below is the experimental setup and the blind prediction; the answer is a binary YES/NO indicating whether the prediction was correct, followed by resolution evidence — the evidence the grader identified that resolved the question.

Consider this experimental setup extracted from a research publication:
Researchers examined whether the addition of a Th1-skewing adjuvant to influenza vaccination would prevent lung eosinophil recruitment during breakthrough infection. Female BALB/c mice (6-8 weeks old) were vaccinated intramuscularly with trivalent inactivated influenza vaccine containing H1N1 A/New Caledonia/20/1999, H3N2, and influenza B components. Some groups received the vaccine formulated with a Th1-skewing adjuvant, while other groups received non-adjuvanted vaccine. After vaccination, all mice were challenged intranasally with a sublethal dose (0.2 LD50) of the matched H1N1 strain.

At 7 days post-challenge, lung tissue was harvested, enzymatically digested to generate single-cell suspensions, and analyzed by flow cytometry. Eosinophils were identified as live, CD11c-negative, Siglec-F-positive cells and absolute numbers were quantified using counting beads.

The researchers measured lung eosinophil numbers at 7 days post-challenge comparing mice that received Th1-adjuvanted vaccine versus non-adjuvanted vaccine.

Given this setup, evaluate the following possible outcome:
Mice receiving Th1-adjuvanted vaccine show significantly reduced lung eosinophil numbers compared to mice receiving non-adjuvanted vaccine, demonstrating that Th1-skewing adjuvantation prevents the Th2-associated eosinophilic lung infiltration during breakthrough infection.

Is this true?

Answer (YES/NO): NO